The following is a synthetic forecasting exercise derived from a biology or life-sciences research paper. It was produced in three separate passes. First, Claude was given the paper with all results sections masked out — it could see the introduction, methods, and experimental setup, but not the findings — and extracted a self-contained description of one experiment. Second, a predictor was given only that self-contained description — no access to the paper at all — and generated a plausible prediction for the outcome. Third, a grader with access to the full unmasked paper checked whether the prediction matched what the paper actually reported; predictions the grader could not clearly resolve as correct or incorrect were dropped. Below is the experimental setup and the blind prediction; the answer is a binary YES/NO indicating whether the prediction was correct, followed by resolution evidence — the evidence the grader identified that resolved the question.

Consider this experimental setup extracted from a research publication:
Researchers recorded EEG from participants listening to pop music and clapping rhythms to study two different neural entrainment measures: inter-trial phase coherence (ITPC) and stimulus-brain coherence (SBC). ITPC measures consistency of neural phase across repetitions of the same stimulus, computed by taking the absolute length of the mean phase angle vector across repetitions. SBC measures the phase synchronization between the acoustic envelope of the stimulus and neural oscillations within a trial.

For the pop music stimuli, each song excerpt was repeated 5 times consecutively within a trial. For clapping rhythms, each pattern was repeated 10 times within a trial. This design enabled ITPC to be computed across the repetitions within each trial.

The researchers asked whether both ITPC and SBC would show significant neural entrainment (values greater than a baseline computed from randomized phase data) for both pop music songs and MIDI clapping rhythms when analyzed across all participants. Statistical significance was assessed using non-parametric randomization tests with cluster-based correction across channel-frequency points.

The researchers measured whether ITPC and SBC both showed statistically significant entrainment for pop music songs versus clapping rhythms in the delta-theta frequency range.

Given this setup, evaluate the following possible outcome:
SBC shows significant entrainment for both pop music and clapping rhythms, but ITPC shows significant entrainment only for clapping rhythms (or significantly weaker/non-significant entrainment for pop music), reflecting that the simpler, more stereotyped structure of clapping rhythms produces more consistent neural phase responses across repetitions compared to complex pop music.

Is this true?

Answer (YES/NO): NO